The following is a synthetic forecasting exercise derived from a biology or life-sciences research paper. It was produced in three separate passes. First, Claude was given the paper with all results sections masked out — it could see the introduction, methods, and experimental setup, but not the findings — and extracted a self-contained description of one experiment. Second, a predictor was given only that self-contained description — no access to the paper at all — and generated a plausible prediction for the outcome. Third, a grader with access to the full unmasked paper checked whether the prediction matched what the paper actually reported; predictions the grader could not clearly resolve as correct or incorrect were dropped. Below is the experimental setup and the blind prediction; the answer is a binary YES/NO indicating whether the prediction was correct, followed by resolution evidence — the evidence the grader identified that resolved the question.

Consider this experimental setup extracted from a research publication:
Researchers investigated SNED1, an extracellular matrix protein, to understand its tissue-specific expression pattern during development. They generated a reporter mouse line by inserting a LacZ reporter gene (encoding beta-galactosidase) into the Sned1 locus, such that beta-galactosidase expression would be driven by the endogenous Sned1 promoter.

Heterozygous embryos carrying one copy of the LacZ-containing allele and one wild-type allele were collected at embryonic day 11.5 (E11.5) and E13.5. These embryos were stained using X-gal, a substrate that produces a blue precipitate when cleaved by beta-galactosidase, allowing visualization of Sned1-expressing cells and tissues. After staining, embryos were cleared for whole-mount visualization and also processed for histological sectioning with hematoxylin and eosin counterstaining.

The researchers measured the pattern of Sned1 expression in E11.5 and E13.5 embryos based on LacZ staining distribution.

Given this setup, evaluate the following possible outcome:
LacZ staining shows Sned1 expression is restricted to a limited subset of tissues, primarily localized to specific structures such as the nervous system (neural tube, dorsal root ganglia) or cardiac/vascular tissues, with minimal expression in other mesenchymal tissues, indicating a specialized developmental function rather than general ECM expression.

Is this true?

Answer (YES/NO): NO